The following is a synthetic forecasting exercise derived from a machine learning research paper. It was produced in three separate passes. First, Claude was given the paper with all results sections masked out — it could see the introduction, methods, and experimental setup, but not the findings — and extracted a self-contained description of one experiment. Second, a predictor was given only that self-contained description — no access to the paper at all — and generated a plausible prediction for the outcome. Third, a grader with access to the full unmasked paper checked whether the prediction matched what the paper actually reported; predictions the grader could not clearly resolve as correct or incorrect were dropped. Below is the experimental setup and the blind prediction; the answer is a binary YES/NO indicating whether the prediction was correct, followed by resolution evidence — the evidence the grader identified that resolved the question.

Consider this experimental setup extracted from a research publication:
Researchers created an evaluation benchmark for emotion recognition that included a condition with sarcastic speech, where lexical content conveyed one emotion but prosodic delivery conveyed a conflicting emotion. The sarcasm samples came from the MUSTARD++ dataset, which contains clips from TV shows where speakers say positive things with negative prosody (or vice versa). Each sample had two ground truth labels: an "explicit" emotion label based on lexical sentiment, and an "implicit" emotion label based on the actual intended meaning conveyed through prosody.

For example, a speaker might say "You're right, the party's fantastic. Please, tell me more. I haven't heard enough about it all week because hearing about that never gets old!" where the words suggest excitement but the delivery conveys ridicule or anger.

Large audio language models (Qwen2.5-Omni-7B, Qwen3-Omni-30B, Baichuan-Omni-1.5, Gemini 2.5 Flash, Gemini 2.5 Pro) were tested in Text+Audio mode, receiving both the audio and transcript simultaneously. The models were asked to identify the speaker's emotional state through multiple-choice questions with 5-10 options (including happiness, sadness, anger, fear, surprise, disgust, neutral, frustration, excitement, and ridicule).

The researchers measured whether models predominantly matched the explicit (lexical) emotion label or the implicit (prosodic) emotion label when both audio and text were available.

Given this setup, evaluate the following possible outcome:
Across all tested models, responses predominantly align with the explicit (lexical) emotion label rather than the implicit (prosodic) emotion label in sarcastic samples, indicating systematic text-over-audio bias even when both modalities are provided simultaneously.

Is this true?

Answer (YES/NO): NO